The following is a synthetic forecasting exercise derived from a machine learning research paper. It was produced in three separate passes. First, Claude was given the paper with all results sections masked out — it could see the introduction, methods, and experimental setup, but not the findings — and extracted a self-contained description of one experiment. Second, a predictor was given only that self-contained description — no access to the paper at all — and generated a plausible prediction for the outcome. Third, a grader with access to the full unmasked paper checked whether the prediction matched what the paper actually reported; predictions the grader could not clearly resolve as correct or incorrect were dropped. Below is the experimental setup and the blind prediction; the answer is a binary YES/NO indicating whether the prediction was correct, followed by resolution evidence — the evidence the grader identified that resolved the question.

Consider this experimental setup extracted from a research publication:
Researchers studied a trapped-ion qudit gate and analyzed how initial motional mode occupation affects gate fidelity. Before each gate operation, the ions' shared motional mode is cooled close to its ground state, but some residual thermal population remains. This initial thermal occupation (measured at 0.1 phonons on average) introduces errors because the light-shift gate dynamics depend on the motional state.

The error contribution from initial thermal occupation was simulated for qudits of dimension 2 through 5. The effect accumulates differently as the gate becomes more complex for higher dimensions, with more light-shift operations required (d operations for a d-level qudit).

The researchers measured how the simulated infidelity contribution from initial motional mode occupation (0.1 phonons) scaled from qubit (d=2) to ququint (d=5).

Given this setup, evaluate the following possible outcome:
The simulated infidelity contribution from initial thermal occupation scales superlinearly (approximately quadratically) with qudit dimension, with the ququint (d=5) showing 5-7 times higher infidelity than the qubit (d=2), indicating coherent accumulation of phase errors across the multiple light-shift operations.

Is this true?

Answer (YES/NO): YES